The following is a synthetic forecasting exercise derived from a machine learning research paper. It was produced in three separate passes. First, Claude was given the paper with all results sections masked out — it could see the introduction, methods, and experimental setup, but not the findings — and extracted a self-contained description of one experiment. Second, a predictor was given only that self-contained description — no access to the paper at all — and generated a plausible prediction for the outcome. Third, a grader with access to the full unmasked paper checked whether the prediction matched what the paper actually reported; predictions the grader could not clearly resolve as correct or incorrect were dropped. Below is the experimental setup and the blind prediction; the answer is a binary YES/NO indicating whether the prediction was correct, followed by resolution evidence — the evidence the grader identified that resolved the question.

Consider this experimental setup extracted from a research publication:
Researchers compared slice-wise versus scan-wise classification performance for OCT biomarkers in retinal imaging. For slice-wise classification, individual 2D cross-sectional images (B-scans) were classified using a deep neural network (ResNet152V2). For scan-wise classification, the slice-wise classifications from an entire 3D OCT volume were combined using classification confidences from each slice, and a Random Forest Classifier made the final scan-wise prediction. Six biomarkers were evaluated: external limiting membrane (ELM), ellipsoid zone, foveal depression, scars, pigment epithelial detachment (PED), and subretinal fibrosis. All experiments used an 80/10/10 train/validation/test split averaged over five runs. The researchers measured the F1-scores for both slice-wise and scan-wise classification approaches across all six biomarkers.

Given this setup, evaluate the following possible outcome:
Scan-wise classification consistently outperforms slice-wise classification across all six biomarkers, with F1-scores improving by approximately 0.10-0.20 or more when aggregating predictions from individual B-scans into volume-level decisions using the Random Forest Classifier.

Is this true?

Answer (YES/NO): NO